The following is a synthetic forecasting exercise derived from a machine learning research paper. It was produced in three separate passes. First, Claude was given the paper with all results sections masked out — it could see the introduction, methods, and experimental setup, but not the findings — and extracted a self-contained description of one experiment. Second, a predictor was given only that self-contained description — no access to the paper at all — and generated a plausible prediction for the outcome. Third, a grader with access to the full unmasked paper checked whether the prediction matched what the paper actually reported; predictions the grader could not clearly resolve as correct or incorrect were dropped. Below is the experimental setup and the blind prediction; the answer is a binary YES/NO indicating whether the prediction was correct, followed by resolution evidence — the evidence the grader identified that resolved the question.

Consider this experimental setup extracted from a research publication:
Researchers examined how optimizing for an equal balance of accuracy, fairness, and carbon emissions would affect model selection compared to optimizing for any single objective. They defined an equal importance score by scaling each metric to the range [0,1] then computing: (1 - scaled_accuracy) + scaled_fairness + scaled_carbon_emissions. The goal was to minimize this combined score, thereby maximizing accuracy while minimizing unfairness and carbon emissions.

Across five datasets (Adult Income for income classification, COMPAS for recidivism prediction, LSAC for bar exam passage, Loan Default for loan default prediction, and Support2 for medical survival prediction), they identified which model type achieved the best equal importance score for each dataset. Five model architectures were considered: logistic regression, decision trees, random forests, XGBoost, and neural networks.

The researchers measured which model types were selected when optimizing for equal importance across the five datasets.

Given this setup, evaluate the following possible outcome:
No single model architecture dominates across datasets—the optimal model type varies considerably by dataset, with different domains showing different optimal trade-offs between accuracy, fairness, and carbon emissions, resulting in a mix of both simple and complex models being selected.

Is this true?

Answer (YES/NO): YES